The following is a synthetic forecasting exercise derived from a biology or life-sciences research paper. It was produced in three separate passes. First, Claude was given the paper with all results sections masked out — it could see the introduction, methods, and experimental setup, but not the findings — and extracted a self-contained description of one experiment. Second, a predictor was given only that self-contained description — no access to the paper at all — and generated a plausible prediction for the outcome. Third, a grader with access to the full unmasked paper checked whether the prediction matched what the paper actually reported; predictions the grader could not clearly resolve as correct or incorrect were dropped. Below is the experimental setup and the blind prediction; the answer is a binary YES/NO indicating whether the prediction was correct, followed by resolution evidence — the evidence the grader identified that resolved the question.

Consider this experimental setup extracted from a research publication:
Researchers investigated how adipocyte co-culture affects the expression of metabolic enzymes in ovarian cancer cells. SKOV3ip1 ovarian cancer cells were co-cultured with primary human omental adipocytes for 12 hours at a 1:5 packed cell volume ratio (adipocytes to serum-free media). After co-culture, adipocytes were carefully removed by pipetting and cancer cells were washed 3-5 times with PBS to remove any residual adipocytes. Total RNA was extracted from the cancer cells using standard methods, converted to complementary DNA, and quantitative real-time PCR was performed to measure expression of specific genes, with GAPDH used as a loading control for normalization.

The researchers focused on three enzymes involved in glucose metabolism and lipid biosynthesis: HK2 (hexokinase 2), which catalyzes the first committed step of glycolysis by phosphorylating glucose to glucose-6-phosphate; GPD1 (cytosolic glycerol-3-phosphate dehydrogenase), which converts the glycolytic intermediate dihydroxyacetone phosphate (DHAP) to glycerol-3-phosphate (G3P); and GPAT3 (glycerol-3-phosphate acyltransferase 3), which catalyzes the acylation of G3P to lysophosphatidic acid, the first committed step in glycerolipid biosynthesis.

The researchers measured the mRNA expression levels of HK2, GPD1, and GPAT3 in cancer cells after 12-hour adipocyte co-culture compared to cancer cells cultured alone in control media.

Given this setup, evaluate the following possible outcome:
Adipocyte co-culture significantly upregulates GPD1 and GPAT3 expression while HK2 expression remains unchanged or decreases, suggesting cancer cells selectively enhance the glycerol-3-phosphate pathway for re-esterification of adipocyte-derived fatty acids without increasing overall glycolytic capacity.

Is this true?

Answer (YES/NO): NO